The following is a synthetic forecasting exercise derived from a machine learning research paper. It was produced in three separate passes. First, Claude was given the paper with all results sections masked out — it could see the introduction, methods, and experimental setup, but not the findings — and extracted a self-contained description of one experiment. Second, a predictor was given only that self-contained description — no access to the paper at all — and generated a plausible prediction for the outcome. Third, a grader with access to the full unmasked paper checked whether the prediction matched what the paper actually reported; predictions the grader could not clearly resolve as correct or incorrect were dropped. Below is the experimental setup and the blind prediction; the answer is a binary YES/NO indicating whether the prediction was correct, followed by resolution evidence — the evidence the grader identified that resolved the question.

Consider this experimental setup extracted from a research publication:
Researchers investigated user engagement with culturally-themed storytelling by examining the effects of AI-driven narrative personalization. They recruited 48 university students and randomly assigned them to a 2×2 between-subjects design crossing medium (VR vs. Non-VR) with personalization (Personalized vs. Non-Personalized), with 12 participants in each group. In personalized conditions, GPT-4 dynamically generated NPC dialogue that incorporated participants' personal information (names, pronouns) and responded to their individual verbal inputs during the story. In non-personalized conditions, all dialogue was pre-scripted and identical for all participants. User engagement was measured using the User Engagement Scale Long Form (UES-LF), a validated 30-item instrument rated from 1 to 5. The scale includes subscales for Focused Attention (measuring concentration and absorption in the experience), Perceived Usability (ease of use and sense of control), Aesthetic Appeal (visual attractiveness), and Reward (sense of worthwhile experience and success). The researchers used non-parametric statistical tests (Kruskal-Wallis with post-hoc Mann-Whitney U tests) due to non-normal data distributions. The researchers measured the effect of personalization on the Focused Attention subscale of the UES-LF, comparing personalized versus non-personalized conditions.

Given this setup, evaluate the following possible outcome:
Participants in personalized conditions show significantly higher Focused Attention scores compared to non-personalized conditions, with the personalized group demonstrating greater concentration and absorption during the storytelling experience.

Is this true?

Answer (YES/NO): NO